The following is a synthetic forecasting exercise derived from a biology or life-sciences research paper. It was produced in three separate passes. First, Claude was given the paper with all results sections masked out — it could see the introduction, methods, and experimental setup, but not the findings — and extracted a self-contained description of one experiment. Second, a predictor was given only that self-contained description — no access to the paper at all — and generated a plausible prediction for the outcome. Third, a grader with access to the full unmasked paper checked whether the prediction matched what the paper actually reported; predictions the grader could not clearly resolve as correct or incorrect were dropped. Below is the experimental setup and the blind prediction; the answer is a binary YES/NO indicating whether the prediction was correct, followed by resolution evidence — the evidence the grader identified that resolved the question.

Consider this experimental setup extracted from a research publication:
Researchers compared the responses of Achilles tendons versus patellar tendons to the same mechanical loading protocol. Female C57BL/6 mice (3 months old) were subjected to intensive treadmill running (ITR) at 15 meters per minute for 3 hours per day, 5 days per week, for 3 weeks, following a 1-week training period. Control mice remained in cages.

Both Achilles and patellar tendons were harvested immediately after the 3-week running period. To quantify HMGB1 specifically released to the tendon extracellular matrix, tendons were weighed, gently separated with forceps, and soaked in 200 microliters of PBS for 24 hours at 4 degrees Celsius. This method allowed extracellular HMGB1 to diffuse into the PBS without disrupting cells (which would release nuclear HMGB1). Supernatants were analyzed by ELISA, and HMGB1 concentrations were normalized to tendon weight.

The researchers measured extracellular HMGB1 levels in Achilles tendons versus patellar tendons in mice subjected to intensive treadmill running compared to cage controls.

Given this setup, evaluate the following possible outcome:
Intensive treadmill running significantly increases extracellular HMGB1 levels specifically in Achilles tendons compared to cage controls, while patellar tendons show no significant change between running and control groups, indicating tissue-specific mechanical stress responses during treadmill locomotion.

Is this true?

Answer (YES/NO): NO